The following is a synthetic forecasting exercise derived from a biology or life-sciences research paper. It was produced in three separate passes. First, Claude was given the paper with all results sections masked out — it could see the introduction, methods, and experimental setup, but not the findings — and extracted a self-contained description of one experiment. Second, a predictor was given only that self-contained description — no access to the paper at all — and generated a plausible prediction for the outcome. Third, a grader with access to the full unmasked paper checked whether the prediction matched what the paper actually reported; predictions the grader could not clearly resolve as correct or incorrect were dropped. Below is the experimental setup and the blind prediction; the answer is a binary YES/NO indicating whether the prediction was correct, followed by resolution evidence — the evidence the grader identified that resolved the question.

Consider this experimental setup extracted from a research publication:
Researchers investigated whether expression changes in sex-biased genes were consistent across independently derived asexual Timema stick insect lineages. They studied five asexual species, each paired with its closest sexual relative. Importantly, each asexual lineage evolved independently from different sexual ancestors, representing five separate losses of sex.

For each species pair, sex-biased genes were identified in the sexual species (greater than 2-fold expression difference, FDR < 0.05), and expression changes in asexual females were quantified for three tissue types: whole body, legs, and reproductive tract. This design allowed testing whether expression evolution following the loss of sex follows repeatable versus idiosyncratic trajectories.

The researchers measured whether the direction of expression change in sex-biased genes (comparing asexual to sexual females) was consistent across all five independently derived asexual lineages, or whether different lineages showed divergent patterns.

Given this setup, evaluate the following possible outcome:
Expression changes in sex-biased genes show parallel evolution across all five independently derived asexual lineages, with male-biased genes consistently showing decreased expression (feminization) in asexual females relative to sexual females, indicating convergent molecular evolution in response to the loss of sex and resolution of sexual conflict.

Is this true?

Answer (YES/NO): NO